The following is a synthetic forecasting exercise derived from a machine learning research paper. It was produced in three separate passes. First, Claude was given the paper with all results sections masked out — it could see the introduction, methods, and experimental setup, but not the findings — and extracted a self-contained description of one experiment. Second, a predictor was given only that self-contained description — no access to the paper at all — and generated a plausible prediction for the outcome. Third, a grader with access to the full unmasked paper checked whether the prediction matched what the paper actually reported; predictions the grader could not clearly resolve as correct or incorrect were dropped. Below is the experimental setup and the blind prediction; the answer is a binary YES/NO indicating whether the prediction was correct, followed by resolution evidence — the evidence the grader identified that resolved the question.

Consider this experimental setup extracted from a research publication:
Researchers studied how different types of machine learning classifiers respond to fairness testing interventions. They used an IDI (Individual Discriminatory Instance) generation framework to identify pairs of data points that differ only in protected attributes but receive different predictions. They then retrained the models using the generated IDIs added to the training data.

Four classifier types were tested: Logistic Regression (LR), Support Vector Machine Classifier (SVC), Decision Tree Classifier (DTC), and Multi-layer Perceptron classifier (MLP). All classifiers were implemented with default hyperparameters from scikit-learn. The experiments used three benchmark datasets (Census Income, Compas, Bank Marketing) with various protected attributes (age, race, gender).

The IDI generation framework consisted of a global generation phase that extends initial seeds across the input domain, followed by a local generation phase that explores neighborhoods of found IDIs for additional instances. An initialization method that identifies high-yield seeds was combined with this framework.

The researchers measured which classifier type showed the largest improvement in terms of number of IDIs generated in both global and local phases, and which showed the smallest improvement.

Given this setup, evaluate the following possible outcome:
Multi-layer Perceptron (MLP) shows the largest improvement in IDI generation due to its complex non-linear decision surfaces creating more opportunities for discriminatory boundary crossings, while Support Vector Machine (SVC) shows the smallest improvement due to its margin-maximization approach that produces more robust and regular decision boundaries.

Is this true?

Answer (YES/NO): NO